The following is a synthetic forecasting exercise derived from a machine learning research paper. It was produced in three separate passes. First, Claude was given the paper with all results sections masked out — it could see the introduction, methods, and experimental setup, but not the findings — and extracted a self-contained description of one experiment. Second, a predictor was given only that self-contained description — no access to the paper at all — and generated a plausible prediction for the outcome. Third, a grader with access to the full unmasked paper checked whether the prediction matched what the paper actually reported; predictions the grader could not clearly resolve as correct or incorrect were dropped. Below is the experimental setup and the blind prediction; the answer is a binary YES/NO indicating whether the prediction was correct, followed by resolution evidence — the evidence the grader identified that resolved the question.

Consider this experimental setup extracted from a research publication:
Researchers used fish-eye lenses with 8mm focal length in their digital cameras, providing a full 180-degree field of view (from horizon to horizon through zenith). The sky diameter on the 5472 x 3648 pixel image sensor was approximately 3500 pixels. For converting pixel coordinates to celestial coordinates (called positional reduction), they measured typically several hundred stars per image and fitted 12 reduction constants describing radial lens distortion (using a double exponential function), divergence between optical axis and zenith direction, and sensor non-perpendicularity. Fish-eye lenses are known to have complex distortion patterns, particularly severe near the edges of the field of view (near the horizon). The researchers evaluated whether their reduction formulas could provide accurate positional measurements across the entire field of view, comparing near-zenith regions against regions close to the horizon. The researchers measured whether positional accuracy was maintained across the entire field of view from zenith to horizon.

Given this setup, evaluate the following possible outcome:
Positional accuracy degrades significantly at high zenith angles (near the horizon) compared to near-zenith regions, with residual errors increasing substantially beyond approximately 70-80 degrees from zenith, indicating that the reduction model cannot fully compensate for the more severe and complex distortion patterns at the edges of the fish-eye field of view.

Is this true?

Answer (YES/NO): NO